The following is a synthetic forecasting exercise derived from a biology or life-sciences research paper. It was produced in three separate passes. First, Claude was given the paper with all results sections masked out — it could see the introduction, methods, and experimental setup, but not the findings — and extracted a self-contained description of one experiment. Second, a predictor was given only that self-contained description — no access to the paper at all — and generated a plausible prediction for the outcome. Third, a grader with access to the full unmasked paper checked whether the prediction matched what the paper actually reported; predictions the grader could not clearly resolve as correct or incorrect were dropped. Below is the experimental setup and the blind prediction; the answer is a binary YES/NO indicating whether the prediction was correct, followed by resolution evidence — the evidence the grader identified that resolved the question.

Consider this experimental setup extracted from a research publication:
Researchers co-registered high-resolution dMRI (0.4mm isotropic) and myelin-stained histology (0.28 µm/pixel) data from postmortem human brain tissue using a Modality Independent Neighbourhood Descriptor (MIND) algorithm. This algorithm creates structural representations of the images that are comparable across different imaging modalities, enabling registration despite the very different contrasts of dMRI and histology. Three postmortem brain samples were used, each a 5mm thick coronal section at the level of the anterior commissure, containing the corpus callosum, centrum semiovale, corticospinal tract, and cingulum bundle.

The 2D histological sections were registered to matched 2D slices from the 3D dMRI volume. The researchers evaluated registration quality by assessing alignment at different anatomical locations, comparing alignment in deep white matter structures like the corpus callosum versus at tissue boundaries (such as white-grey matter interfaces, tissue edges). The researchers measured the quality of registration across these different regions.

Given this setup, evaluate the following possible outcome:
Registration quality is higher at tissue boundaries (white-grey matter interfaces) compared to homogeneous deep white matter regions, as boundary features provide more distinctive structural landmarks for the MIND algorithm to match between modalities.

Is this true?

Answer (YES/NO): NO